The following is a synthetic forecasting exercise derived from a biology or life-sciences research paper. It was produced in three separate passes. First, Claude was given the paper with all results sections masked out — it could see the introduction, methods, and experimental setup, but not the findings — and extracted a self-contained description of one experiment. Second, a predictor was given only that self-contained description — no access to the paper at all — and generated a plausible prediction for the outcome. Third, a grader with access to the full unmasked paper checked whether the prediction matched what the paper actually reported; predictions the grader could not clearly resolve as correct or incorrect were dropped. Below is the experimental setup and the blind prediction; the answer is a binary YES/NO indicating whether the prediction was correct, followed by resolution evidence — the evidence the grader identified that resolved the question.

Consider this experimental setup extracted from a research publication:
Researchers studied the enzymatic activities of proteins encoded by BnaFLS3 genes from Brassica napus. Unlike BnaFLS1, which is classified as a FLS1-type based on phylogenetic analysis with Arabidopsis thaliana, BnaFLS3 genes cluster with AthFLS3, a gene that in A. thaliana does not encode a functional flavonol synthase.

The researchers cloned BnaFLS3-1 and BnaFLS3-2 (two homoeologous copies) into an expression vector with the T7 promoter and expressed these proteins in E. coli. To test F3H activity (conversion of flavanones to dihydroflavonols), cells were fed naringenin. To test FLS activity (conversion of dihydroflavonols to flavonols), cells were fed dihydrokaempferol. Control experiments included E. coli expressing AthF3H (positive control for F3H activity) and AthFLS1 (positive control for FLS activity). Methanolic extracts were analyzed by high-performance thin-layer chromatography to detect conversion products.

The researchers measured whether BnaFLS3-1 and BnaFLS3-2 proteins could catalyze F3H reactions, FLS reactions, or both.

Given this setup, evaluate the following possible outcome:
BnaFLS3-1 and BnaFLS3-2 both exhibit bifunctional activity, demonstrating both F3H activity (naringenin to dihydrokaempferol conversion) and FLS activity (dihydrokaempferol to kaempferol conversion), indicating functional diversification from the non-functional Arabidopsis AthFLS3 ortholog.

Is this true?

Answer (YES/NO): NO